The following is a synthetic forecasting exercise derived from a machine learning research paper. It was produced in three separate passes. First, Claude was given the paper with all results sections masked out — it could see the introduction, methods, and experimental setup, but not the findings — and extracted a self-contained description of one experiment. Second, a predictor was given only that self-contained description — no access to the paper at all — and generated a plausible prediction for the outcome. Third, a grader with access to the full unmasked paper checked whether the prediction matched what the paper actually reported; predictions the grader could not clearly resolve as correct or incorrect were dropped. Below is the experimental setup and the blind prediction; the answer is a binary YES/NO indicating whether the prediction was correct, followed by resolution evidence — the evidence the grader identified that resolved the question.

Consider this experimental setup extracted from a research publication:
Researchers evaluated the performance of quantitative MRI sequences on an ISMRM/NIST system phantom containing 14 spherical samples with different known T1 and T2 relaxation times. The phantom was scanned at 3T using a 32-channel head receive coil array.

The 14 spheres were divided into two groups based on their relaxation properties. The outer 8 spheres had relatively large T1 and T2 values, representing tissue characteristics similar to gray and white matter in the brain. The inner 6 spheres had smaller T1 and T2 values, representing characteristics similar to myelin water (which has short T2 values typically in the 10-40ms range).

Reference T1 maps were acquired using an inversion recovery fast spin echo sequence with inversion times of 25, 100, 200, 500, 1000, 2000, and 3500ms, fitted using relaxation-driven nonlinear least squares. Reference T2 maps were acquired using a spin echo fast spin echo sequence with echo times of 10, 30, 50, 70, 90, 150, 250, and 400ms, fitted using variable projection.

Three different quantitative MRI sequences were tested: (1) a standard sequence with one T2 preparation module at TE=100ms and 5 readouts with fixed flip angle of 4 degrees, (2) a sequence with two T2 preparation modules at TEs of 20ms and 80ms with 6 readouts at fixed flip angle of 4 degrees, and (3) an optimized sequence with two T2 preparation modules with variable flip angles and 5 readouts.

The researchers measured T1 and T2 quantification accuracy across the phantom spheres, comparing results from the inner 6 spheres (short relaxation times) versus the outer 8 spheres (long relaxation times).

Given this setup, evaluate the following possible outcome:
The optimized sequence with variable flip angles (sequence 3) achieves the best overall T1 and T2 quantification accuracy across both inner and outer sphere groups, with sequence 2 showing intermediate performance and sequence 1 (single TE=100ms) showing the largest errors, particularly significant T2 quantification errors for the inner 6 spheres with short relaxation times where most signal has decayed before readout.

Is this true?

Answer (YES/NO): NO